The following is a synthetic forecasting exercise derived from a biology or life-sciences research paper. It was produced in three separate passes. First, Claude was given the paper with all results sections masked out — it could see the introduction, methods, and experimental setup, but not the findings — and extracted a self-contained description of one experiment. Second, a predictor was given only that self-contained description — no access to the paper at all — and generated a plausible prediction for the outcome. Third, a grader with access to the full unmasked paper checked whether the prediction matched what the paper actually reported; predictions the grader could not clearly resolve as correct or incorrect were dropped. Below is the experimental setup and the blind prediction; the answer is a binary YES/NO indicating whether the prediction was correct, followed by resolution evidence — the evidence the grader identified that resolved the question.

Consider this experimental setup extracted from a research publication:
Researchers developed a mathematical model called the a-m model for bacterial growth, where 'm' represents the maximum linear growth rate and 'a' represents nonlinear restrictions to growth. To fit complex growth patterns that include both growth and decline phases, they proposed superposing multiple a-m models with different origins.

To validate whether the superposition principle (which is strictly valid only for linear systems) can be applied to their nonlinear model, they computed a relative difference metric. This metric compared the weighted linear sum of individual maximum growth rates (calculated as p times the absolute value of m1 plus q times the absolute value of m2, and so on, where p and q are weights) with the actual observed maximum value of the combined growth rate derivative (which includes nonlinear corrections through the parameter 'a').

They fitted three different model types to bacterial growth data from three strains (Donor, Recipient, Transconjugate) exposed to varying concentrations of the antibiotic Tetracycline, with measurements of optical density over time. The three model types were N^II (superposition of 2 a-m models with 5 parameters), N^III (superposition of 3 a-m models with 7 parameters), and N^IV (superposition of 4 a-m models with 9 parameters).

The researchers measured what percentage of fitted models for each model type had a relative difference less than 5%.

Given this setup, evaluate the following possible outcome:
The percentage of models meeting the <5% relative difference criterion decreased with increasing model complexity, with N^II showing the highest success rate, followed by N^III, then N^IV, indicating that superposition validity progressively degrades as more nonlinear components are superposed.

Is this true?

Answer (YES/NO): YES